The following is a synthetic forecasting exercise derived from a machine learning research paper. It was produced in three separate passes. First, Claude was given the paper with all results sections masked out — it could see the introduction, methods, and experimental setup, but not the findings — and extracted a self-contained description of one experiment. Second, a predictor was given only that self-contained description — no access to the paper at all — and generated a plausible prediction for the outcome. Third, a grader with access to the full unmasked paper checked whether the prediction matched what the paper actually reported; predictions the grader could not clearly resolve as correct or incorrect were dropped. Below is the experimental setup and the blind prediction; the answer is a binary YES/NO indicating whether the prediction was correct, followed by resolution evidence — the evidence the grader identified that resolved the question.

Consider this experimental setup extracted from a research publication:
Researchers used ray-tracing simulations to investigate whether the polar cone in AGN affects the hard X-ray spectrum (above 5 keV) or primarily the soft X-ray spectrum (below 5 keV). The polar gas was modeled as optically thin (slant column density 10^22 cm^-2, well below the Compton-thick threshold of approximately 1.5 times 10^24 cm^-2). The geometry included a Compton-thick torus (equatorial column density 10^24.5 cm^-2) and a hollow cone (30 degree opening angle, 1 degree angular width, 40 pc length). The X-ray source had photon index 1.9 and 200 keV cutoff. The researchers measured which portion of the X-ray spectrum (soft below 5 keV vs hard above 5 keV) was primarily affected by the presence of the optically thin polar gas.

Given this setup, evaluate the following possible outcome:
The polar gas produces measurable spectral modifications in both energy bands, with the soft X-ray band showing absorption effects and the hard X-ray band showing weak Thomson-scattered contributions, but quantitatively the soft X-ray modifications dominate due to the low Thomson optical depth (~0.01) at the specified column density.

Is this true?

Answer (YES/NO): NO